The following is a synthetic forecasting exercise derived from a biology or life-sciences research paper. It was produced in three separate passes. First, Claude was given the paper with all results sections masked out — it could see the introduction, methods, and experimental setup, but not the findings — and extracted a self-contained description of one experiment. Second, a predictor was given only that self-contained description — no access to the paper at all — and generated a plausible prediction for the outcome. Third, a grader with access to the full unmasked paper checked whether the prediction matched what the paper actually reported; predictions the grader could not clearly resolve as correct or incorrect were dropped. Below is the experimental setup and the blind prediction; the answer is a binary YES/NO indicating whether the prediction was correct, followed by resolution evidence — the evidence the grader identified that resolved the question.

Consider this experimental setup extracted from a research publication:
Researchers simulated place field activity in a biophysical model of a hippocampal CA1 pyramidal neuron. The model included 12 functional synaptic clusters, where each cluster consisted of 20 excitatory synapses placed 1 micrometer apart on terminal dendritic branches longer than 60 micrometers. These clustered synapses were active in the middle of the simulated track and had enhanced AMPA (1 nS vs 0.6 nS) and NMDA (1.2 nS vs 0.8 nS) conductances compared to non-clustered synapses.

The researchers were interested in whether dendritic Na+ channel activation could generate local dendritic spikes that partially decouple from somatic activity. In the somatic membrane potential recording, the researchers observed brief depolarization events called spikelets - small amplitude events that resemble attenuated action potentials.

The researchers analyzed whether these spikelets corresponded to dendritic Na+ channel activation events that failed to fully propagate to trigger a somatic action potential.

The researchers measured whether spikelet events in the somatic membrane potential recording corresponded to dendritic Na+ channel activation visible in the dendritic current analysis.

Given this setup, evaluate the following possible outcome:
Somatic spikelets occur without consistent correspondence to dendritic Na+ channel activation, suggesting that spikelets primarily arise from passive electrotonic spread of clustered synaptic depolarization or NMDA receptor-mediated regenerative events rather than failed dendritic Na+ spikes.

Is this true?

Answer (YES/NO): NO